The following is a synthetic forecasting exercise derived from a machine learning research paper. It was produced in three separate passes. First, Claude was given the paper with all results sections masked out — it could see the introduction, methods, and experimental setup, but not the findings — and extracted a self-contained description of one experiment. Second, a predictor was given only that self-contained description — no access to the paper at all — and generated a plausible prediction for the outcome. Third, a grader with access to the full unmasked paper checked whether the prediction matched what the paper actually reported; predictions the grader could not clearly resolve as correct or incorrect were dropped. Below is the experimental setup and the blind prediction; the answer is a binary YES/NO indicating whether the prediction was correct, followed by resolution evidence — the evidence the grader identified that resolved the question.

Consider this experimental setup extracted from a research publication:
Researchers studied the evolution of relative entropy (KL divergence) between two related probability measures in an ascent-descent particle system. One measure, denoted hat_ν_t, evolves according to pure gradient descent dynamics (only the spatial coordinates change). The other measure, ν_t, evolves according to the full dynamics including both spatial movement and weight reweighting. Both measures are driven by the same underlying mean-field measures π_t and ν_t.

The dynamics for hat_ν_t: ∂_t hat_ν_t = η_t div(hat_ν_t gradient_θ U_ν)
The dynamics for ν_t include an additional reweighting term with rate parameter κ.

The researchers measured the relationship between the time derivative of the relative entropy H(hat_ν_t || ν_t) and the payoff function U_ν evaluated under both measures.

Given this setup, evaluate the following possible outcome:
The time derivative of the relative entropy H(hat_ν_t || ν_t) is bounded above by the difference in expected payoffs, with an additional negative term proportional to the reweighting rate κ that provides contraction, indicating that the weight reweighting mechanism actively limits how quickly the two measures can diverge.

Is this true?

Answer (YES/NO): NO